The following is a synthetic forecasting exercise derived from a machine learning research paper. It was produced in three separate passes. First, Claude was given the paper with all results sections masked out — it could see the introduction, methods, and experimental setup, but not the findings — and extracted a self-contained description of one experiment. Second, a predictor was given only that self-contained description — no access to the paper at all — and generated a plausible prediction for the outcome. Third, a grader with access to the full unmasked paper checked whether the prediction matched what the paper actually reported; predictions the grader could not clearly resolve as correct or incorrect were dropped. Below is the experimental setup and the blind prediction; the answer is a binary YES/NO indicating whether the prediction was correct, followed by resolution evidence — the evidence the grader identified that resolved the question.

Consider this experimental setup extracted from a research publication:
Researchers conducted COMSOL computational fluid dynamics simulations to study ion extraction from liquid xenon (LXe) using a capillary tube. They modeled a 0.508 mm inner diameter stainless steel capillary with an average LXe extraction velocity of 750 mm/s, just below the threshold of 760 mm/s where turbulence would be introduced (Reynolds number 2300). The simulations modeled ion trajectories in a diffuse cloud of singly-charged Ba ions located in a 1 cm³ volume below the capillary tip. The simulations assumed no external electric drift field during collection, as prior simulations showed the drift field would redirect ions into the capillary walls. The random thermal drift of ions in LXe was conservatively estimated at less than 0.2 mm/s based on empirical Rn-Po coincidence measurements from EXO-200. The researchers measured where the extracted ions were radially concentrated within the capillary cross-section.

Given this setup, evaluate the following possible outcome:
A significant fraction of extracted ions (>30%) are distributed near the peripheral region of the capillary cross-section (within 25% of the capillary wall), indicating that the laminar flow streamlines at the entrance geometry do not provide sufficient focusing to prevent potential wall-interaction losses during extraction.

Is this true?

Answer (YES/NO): NO